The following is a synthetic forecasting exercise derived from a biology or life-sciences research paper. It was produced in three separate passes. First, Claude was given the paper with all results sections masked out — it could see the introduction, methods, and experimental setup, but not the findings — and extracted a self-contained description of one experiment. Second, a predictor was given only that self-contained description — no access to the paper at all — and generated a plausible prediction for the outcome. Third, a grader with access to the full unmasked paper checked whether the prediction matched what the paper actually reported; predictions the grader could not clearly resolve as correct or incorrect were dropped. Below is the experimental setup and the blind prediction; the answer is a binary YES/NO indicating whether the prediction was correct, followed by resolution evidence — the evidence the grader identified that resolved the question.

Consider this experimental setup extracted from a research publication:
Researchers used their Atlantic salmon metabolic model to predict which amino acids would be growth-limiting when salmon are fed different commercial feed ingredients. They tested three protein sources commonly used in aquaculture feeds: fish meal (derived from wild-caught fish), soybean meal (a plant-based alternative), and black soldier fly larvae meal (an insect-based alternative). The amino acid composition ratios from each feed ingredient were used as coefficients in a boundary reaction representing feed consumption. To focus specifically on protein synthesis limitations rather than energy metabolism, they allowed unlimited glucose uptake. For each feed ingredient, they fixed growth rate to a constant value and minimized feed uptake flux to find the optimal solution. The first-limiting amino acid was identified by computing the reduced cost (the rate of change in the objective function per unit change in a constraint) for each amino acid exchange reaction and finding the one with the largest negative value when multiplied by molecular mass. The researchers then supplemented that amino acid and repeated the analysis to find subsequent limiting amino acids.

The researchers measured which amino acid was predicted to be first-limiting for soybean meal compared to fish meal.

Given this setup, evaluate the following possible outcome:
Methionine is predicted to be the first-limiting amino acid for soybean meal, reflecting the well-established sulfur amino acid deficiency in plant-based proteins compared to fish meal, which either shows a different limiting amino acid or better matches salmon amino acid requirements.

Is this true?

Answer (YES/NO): NO